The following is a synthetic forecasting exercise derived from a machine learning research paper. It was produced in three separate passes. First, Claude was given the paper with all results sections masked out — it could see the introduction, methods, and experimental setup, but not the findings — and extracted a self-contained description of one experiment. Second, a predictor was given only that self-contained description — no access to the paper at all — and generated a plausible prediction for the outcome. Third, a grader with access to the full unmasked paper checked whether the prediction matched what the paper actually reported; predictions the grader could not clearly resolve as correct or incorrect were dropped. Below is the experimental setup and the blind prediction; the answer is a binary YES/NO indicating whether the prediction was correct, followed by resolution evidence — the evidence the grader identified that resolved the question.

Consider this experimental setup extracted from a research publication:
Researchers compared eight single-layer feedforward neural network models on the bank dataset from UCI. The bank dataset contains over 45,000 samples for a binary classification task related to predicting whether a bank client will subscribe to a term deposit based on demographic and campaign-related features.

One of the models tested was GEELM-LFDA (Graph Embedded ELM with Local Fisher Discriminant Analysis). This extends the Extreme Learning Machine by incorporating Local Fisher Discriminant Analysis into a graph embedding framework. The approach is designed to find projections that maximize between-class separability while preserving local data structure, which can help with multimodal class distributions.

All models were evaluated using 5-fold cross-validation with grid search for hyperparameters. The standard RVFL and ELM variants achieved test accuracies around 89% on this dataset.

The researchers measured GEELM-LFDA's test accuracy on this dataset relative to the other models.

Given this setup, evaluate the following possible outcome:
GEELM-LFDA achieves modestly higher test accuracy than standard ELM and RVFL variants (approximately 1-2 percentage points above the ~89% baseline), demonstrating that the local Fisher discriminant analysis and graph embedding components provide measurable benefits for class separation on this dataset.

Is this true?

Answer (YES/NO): NO